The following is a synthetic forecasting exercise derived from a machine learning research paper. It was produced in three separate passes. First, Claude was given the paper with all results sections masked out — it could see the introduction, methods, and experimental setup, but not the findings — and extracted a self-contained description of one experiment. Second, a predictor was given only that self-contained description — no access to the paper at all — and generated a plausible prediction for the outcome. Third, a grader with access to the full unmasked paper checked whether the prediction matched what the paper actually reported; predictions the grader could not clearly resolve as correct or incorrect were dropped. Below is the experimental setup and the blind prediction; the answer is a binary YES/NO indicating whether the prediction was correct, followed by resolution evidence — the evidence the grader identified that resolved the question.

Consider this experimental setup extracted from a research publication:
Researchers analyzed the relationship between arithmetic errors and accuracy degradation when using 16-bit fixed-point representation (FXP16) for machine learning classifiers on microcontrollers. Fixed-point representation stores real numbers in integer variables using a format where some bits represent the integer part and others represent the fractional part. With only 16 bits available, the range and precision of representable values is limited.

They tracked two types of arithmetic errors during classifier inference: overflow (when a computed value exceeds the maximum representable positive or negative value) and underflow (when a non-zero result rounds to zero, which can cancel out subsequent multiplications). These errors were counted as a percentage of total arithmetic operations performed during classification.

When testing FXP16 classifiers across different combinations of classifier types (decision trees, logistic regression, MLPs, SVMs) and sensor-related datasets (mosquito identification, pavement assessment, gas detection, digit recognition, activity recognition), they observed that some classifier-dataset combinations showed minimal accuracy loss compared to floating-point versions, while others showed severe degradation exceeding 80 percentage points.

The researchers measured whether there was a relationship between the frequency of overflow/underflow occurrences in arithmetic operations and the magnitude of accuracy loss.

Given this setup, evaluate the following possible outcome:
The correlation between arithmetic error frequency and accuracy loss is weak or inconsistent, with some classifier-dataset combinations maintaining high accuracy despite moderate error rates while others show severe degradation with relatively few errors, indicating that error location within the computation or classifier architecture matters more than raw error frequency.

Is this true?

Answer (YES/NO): NO